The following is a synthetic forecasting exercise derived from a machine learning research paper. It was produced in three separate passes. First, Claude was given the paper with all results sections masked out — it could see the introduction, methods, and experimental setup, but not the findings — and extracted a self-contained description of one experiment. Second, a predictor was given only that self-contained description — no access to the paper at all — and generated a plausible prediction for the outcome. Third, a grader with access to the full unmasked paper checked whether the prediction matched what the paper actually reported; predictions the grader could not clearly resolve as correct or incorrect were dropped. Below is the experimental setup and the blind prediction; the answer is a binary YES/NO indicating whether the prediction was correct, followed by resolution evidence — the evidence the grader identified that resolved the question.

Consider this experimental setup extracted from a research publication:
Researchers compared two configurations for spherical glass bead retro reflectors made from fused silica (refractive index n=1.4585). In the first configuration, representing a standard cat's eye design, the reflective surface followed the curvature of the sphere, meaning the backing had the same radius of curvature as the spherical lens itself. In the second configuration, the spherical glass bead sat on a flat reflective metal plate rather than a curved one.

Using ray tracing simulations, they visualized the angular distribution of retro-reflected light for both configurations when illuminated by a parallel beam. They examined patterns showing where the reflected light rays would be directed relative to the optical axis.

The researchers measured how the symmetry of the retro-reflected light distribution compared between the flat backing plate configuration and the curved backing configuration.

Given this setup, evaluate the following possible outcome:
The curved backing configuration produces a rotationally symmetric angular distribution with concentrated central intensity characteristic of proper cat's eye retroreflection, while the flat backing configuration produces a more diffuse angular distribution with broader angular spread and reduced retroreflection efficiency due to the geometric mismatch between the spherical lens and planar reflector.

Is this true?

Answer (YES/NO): NO